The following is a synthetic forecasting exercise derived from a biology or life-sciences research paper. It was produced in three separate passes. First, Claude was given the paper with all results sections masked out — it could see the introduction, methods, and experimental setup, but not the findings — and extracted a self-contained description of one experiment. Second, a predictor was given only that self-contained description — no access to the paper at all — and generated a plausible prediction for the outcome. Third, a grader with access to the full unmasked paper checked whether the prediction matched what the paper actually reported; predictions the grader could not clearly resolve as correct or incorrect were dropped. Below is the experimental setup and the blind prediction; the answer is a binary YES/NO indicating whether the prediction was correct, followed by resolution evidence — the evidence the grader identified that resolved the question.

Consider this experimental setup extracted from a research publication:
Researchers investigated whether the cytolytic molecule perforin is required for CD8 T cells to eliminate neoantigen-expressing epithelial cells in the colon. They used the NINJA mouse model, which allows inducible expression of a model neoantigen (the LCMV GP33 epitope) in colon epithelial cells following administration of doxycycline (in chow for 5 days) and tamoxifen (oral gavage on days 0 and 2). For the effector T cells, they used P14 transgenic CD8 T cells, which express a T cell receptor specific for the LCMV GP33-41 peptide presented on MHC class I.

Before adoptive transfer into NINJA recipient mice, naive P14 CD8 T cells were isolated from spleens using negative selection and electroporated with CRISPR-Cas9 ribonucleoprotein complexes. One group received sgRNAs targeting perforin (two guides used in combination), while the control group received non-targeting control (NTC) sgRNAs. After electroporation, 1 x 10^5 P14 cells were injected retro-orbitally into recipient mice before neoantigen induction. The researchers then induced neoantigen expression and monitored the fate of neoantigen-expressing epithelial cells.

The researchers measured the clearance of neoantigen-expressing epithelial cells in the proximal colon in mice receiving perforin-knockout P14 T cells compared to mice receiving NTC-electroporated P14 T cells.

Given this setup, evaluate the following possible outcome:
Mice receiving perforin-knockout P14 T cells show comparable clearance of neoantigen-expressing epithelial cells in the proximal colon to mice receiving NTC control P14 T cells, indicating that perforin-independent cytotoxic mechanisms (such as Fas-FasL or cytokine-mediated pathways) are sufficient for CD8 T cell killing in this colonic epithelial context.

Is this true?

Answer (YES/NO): NO